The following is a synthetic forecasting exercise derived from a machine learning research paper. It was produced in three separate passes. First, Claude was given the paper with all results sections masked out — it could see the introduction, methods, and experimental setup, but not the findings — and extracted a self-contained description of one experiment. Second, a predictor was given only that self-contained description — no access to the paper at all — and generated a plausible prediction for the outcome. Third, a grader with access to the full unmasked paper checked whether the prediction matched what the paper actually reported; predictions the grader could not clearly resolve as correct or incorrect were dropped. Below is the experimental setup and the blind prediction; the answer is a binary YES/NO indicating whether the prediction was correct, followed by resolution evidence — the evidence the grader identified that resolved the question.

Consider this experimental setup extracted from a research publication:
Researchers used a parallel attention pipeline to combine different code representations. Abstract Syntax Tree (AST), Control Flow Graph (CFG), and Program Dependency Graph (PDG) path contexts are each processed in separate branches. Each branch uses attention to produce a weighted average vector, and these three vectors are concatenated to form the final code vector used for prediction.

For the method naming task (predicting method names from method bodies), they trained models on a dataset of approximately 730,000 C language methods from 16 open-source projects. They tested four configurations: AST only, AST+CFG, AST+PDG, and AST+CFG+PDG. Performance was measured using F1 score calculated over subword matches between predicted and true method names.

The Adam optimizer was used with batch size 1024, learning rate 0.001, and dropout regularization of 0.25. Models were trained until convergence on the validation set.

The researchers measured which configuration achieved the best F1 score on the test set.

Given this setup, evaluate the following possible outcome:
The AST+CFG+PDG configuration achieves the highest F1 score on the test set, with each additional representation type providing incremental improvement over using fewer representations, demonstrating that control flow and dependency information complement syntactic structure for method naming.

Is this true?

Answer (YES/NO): YES